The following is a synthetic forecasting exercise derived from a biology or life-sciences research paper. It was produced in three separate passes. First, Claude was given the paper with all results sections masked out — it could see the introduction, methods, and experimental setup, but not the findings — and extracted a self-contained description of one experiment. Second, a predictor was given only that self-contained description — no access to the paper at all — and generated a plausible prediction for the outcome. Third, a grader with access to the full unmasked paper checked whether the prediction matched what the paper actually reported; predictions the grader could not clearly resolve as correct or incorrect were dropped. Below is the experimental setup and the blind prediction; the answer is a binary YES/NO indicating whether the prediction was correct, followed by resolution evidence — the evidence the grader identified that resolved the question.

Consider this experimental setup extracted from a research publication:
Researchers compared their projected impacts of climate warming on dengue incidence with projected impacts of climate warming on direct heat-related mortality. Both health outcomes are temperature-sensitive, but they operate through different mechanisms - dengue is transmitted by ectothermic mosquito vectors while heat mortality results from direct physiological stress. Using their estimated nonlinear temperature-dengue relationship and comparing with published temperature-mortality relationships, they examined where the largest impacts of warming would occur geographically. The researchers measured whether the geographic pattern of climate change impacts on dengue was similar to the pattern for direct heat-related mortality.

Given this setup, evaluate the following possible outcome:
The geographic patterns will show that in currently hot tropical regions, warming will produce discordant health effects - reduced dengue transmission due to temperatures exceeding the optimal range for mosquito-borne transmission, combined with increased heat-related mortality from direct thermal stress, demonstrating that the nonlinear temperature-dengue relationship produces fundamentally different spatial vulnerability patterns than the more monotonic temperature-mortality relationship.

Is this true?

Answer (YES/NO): NO